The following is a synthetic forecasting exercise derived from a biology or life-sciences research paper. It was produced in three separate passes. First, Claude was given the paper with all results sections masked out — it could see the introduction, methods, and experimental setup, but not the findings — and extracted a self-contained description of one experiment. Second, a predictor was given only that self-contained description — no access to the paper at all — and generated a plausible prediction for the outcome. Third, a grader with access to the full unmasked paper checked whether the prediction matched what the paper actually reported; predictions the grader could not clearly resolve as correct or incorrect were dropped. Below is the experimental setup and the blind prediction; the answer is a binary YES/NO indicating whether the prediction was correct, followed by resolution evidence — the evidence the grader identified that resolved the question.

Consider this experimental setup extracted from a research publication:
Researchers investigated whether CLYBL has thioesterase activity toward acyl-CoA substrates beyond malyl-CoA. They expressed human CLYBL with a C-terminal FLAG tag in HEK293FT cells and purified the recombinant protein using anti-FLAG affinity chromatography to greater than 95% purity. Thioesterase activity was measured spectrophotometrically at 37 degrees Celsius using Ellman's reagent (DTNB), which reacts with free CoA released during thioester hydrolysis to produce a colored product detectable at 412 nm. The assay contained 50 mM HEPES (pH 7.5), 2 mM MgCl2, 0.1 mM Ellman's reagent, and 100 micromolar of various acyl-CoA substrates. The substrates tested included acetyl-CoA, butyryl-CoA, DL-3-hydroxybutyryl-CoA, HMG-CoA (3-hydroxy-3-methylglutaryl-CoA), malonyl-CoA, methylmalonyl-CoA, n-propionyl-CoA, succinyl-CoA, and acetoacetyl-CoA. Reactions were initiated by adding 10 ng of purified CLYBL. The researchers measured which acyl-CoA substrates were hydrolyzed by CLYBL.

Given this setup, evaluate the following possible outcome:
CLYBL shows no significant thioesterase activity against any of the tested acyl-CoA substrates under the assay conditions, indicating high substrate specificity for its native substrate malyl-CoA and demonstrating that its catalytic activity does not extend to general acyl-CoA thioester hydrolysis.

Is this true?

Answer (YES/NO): YES